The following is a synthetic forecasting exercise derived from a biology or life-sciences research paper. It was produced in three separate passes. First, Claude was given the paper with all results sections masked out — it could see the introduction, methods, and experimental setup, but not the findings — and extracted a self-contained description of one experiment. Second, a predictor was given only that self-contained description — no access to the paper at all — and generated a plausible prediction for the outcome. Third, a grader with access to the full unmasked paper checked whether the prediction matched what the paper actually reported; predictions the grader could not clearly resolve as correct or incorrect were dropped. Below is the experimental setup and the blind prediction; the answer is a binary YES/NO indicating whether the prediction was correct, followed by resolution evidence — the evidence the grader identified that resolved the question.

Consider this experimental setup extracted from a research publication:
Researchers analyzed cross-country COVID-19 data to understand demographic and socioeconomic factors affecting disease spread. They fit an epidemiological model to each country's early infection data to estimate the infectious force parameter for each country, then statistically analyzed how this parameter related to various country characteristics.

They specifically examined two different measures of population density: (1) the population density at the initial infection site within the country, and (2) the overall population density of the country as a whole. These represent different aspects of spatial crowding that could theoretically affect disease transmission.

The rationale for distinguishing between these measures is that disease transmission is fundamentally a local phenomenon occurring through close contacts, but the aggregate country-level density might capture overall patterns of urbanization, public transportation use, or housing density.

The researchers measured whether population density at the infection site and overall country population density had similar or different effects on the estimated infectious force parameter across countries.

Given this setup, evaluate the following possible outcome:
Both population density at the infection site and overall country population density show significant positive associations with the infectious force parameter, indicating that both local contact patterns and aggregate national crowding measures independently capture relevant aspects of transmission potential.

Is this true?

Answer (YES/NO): NO